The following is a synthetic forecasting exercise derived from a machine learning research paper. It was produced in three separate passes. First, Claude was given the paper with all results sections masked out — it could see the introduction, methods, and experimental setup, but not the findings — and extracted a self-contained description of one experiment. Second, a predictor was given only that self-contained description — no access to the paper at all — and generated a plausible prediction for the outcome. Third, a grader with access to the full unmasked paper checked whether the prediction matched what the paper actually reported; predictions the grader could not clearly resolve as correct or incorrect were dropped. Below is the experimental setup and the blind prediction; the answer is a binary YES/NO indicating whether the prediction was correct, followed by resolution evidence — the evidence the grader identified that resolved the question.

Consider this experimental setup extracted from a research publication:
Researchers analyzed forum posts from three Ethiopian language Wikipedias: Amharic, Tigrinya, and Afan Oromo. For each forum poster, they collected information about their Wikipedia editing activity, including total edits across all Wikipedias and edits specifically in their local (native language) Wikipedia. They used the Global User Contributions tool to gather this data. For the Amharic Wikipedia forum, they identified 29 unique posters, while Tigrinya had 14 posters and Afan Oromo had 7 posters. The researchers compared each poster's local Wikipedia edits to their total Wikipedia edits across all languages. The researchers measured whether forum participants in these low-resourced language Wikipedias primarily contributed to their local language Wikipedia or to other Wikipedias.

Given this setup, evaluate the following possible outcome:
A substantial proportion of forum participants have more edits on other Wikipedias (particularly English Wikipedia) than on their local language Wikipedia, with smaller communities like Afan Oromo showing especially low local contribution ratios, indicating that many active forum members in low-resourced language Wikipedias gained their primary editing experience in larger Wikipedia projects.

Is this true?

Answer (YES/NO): NO